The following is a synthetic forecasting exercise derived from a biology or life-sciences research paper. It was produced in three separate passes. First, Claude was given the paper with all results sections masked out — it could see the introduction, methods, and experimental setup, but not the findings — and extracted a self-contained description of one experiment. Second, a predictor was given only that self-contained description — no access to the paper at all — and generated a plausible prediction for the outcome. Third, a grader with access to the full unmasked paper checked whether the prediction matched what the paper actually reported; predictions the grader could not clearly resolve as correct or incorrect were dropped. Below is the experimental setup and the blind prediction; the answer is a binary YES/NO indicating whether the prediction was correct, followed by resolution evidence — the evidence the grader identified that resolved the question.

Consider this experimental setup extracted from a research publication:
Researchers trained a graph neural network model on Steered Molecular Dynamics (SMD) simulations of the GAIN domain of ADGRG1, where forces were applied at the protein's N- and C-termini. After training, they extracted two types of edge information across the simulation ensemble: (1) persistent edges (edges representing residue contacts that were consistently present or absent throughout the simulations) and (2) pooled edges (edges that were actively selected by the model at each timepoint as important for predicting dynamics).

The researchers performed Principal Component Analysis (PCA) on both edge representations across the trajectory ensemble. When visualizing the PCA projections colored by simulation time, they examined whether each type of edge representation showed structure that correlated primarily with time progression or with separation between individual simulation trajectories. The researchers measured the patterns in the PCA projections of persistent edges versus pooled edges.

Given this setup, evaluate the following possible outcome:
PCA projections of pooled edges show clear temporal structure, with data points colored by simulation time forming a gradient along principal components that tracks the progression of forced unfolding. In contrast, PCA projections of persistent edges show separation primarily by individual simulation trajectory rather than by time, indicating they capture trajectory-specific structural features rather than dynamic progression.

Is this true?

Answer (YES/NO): YES